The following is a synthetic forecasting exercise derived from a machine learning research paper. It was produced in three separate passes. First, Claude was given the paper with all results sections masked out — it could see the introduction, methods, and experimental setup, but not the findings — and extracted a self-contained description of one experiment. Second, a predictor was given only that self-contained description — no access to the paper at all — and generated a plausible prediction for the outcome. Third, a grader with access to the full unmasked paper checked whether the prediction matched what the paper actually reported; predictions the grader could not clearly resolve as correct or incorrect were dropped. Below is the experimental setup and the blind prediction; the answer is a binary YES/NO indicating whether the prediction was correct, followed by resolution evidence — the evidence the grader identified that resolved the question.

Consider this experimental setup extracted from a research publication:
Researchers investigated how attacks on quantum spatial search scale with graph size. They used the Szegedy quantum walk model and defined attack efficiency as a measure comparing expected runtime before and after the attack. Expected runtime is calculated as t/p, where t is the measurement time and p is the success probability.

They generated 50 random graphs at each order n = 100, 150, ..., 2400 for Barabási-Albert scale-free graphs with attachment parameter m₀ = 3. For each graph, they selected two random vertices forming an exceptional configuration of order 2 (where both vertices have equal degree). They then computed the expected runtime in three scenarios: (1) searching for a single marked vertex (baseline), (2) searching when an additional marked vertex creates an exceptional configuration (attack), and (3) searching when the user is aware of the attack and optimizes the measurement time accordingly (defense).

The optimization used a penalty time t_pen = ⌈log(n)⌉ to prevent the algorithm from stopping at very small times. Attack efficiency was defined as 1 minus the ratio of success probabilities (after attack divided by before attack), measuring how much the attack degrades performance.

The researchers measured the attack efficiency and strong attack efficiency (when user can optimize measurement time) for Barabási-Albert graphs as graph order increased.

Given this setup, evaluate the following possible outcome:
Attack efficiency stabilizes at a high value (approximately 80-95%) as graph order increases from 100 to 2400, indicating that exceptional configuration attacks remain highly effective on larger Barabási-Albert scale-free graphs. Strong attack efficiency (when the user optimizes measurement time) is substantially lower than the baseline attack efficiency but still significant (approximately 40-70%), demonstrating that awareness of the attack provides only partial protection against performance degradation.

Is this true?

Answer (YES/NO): NO